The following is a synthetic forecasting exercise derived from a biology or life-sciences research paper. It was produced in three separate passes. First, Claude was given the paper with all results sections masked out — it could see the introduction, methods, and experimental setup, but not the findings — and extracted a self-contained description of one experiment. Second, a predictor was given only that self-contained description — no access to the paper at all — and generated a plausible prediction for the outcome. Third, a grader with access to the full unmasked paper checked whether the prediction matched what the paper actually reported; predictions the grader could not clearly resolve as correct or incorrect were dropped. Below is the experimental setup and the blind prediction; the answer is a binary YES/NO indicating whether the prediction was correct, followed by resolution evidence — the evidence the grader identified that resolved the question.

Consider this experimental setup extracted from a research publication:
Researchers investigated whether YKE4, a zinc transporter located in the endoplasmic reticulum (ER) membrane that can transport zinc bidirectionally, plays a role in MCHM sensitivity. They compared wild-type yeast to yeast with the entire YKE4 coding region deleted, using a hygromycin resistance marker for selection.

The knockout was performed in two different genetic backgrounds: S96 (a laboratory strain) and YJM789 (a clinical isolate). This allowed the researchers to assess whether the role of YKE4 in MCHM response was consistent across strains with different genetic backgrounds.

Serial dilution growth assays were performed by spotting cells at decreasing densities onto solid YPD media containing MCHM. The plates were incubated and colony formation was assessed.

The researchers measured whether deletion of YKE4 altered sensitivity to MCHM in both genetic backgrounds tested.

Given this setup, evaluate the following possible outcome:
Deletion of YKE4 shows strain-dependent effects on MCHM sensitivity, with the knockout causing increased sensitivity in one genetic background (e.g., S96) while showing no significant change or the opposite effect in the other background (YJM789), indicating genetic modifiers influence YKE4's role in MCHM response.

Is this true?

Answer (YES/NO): NO